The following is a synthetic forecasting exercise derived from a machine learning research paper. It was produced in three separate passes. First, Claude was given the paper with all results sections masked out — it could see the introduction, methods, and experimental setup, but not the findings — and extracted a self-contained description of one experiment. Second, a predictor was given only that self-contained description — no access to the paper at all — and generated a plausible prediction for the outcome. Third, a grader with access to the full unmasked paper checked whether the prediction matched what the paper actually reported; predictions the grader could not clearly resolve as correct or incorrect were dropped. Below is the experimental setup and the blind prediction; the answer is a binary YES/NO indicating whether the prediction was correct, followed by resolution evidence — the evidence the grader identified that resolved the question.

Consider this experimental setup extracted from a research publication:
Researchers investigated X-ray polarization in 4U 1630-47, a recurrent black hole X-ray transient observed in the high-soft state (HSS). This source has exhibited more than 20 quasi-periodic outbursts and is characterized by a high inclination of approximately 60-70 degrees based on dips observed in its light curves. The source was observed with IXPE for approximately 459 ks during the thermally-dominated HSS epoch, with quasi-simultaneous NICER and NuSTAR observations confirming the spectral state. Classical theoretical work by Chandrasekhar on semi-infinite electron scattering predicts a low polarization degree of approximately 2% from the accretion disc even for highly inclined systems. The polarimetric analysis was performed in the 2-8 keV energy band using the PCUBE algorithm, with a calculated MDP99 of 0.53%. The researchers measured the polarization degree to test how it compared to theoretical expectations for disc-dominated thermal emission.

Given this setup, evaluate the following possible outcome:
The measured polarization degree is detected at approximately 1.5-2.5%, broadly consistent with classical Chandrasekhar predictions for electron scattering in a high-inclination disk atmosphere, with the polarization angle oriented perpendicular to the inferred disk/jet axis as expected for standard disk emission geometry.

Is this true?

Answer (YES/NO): NO